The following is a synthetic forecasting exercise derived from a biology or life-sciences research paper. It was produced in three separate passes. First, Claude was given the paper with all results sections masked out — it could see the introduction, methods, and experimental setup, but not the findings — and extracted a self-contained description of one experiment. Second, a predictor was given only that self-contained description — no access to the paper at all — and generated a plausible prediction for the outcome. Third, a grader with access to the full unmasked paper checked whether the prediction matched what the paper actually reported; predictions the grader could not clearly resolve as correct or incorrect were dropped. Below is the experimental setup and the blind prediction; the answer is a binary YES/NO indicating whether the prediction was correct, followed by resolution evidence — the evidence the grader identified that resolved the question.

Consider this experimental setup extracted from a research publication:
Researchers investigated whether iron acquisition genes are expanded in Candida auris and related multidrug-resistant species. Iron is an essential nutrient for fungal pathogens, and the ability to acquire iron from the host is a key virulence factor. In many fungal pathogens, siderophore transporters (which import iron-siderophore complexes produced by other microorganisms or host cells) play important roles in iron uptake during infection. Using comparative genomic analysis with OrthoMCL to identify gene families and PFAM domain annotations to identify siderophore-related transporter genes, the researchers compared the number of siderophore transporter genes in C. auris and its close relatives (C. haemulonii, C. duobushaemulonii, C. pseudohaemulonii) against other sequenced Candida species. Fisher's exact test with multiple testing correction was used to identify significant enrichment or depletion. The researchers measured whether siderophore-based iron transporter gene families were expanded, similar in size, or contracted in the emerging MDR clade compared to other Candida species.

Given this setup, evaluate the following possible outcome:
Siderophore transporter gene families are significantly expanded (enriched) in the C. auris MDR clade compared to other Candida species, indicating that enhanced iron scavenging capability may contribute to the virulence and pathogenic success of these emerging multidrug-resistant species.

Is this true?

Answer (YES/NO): YES